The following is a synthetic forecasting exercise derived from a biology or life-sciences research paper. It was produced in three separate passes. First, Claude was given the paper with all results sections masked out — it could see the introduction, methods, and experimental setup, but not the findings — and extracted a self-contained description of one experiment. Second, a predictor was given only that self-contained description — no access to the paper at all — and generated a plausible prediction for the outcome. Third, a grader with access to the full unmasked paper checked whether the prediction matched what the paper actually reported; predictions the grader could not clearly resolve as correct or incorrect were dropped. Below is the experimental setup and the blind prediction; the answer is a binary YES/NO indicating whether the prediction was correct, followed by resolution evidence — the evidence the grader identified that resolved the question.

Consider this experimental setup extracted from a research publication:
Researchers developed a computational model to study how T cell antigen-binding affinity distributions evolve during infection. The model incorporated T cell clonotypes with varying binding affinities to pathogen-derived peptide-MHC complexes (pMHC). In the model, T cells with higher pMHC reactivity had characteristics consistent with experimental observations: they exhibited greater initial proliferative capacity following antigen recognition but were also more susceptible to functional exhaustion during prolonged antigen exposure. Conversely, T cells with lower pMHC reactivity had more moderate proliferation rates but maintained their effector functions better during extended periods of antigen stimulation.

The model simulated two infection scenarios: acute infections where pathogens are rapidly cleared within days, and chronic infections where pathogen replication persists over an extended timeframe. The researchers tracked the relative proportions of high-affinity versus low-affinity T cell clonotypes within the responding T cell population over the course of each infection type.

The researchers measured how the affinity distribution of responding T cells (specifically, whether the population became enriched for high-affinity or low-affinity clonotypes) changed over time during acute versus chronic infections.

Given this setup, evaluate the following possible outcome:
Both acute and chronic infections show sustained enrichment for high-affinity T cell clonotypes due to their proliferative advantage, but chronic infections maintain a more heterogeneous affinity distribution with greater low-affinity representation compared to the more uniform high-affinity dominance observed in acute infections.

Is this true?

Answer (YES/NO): NO